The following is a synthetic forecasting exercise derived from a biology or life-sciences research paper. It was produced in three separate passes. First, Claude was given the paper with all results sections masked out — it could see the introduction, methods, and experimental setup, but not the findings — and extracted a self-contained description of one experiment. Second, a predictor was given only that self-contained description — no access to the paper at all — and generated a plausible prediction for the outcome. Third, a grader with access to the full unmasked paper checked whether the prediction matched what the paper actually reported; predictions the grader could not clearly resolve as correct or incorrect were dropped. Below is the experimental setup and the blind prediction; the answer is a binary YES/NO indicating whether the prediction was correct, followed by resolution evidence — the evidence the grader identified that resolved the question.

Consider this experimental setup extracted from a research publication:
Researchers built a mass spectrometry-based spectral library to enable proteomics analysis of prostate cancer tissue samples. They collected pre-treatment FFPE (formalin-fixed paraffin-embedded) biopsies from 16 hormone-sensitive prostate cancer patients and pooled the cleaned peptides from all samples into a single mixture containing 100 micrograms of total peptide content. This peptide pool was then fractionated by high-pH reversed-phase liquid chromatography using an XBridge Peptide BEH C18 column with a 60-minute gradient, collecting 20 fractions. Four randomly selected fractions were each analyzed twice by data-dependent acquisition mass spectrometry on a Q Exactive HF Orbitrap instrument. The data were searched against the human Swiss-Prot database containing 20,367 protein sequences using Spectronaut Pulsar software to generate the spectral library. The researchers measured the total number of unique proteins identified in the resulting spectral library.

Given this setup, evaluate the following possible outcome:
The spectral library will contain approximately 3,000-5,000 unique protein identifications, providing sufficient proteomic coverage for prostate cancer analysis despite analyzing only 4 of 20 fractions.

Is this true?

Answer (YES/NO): NO